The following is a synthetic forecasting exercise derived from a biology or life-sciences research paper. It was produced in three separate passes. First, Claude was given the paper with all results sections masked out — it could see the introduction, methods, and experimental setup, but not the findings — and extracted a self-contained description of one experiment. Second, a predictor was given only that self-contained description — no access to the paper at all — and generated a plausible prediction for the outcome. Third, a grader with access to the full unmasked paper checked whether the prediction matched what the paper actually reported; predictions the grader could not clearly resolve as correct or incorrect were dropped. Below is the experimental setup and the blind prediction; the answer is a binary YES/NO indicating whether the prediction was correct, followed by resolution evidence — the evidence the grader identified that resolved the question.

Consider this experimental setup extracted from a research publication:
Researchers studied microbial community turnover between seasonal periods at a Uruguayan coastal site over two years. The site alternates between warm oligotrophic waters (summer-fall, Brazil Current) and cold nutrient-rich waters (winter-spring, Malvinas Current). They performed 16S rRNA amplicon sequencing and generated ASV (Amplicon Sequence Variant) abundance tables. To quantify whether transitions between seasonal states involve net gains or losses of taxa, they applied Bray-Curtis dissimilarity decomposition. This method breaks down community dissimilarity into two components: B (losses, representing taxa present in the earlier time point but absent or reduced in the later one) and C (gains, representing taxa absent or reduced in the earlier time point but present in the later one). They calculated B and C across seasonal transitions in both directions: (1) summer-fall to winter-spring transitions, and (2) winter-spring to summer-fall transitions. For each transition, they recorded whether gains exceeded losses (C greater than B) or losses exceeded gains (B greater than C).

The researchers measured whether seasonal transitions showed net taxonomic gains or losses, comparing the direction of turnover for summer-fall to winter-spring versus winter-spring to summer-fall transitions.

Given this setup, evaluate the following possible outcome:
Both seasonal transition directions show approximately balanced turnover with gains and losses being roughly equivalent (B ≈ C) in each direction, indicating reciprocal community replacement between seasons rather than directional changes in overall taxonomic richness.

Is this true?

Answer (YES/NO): NO